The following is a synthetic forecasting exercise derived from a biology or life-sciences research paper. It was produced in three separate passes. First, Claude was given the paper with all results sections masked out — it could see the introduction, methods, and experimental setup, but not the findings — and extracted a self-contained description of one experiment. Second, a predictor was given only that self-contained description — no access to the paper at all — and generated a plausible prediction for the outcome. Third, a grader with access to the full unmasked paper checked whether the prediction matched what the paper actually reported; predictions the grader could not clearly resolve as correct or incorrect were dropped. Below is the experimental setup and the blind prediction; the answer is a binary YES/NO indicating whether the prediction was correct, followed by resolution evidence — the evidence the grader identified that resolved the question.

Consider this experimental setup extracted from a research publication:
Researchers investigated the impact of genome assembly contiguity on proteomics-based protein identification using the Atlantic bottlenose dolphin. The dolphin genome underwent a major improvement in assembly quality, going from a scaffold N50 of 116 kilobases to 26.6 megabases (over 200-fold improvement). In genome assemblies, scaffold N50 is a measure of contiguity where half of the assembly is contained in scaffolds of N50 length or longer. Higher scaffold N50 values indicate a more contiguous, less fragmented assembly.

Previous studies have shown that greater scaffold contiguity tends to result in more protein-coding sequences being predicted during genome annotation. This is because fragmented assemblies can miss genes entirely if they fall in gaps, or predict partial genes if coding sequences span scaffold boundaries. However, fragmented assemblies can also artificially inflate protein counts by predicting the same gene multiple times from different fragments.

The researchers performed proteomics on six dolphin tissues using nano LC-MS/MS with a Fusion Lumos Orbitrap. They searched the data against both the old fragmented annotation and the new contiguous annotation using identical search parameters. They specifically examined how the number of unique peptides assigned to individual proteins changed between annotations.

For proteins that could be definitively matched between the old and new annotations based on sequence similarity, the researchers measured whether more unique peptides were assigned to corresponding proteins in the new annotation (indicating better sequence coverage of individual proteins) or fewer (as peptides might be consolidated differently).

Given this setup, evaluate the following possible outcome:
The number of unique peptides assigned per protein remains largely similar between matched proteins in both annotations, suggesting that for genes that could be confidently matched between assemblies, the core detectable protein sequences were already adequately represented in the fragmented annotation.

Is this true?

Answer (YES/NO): NO